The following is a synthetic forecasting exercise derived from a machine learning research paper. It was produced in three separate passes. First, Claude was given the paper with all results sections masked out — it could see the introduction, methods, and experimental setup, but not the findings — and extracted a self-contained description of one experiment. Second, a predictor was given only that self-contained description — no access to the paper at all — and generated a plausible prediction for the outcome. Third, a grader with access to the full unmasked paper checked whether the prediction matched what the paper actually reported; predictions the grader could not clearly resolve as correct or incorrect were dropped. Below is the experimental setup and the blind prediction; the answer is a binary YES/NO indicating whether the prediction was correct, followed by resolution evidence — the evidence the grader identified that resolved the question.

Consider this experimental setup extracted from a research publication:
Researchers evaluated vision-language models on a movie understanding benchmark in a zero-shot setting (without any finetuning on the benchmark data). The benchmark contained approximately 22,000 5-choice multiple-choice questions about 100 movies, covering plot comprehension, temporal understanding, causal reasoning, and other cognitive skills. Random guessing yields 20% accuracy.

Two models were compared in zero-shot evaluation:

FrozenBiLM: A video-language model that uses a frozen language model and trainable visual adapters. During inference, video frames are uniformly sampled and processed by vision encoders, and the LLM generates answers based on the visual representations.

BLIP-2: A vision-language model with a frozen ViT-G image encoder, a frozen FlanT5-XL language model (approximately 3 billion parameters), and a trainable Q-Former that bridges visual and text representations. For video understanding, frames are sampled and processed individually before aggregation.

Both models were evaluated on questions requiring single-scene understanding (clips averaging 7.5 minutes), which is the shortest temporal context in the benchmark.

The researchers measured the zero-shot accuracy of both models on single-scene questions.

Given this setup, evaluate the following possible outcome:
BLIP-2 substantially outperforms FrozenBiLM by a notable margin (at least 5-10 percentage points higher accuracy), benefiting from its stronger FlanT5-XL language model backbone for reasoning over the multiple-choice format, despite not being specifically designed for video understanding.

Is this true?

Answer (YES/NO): YES